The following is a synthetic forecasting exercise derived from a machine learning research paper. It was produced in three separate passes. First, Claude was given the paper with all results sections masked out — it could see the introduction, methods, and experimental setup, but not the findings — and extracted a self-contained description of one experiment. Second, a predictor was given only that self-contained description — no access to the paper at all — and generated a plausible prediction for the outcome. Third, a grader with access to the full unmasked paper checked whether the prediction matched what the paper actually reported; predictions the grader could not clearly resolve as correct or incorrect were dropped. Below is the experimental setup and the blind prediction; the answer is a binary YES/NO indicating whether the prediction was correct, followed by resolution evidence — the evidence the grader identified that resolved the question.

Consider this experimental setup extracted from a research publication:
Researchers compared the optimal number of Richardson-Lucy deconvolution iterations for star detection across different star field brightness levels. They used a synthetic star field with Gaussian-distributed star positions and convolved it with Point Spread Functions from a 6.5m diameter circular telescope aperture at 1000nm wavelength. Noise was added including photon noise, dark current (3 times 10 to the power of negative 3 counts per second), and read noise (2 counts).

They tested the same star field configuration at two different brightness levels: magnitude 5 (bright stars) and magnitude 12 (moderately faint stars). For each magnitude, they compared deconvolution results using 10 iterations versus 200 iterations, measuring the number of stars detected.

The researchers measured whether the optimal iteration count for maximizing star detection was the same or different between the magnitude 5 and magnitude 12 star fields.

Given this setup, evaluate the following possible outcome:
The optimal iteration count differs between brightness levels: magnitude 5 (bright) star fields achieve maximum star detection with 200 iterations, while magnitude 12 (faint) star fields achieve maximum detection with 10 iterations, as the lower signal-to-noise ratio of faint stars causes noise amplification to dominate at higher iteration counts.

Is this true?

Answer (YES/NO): YES